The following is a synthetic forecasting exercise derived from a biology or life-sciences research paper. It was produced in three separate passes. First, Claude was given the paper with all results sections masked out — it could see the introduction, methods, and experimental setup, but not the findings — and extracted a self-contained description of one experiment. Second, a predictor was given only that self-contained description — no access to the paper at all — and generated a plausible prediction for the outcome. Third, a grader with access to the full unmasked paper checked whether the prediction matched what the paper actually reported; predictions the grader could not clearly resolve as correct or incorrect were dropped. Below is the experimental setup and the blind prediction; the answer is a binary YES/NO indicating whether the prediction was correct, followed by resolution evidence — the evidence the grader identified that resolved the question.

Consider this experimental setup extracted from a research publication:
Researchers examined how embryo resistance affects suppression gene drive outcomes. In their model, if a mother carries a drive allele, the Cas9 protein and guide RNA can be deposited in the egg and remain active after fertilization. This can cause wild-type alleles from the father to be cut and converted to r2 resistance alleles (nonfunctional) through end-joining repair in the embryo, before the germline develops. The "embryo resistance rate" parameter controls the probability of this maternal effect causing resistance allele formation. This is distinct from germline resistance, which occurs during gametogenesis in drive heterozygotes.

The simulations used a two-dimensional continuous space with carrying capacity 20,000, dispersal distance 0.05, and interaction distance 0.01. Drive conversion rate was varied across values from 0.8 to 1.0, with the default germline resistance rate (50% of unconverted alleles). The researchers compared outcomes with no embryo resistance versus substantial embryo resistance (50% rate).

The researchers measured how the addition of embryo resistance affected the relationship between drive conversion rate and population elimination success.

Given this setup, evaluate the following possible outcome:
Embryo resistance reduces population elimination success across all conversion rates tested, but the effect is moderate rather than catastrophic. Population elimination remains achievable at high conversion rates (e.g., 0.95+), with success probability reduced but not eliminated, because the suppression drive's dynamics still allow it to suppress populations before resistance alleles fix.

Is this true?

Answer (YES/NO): NO